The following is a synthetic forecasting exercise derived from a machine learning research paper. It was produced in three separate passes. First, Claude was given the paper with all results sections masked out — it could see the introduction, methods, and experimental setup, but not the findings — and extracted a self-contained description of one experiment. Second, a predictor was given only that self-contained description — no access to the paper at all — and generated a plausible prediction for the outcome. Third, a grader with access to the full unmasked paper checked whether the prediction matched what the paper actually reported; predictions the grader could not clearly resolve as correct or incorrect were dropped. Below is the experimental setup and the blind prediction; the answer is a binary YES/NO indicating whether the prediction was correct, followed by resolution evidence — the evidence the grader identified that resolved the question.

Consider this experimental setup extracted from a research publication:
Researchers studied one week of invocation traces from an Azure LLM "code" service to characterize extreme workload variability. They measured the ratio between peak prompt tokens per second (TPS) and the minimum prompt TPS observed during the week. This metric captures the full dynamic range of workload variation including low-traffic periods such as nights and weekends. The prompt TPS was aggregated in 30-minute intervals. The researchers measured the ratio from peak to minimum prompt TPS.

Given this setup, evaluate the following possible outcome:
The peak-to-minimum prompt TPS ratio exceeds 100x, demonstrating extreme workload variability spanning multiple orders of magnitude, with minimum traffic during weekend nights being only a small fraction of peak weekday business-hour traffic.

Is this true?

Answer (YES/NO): NO